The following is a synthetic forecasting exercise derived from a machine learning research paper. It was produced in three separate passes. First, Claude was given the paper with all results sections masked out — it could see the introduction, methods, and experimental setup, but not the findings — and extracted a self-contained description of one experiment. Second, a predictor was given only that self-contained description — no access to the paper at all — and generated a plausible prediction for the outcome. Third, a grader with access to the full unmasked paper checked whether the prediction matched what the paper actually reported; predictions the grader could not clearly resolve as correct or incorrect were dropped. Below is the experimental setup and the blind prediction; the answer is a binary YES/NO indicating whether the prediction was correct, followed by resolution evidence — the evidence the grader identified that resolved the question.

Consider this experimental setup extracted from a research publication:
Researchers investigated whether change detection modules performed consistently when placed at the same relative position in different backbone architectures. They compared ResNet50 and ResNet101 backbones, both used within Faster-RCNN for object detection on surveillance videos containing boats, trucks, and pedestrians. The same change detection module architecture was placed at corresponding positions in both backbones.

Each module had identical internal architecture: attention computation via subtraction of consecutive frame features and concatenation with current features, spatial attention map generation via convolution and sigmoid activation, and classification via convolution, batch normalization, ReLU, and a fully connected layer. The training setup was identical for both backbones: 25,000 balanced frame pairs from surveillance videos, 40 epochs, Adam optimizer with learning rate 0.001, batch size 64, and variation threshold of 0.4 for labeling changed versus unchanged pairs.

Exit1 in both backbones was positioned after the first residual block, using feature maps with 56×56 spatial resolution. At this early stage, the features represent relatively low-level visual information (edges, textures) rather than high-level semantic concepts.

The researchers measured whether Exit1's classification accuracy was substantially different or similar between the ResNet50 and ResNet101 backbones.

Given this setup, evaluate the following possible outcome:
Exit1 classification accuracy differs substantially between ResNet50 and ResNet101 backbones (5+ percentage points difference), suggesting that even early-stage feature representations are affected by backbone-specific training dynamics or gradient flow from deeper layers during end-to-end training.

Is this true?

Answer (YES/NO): NO